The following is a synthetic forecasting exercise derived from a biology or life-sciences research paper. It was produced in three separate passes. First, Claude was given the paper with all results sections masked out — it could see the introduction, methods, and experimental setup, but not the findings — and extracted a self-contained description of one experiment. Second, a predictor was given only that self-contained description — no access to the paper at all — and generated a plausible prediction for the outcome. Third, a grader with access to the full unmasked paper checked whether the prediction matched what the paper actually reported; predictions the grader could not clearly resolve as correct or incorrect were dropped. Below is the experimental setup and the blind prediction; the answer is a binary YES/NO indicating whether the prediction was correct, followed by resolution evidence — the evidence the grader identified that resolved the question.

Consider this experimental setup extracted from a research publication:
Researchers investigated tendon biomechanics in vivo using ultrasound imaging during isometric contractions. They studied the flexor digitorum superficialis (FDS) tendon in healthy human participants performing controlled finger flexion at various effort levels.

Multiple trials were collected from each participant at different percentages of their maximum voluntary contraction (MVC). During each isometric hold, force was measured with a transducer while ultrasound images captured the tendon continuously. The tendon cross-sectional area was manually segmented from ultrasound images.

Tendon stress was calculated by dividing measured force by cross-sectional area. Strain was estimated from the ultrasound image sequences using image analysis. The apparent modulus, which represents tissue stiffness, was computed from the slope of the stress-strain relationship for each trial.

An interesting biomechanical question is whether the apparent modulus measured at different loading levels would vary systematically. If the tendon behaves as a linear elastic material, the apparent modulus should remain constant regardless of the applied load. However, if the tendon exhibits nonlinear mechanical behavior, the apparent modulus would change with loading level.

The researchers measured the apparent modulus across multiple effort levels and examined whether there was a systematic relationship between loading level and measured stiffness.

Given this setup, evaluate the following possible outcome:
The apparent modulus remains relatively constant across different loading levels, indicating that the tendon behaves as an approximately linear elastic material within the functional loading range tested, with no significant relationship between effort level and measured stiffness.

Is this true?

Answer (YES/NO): NO